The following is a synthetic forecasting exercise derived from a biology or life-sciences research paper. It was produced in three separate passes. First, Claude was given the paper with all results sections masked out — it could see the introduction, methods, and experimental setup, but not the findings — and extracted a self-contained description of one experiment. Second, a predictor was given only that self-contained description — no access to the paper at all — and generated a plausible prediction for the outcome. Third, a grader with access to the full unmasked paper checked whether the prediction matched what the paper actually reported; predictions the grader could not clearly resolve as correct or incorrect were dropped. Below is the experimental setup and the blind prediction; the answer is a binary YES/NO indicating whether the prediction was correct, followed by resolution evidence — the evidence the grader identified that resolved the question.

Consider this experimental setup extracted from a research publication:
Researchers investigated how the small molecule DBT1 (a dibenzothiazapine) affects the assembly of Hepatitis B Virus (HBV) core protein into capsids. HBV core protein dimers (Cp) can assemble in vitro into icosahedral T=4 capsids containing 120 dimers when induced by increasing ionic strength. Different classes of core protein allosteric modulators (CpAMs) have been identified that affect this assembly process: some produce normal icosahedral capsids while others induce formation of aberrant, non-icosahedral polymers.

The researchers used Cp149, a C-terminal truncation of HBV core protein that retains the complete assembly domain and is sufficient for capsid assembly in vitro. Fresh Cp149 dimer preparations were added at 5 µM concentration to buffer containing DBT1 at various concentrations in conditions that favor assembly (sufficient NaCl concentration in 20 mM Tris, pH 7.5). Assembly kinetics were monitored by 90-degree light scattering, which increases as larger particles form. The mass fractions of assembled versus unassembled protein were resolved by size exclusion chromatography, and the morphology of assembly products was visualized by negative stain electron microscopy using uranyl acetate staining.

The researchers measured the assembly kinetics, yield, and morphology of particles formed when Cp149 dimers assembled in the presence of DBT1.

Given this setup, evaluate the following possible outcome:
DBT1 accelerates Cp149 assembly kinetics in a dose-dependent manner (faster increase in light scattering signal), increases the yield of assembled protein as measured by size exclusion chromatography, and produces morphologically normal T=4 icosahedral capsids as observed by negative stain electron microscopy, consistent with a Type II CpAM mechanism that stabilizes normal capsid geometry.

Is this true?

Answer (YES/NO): NO